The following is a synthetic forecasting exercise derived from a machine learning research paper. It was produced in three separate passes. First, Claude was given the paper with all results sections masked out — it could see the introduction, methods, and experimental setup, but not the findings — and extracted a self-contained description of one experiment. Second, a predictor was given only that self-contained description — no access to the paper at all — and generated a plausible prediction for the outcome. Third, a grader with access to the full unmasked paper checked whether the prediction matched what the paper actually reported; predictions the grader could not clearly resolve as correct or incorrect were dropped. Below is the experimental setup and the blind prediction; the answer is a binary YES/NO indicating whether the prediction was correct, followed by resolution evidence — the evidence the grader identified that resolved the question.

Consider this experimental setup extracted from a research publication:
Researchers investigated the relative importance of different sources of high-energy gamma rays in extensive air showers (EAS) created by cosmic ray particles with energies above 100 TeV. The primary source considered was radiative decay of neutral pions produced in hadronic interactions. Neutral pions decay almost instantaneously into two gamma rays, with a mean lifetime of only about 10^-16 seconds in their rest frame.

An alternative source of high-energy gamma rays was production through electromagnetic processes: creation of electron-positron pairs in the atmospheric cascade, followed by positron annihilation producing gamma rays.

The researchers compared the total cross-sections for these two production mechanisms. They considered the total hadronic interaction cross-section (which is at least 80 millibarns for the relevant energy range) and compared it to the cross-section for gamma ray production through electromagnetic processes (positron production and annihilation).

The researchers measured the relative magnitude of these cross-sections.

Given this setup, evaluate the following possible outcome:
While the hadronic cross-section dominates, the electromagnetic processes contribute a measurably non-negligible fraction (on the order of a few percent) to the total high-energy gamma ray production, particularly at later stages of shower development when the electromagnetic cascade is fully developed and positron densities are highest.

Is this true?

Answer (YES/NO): NO